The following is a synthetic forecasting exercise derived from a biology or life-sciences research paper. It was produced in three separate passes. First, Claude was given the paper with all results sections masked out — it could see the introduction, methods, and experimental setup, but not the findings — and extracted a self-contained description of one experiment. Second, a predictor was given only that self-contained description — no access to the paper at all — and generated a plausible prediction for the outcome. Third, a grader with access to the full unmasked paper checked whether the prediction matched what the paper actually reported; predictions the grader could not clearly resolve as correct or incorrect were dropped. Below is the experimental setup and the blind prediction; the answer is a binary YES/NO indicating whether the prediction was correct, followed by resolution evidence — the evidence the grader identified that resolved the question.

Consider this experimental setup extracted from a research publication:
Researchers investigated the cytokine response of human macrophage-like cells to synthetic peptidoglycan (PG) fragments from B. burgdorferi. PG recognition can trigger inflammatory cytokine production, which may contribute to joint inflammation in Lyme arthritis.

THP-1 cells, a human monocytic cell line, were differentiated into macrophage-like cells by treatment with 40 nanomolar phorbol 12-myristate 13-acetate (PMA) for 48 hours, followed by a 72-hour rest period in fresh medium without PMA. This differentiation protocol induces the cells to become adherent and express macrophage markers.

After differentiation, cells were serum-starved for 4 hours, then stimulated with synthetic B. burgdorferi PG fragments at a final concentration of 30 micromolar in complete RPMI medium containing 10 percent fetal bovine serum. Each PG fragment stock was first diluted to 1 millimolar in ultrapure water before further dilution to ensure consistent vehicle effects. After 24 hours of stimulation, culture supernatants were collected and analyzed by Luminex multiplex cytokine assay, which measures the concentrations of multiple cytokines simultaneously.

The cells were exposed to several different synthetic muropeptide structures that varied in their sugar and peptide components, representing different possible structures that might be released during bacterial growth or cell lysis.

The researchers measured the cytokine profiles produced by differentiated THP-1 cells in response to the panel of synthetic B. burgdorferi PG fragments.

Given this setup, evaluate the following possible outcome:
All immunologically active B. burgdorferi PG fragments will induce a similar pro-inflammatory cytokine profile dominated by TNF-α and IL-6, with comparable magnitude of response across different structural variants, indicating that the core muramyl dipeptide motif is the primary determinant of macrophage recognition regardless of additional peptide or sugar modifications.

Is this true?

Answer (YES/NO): NO